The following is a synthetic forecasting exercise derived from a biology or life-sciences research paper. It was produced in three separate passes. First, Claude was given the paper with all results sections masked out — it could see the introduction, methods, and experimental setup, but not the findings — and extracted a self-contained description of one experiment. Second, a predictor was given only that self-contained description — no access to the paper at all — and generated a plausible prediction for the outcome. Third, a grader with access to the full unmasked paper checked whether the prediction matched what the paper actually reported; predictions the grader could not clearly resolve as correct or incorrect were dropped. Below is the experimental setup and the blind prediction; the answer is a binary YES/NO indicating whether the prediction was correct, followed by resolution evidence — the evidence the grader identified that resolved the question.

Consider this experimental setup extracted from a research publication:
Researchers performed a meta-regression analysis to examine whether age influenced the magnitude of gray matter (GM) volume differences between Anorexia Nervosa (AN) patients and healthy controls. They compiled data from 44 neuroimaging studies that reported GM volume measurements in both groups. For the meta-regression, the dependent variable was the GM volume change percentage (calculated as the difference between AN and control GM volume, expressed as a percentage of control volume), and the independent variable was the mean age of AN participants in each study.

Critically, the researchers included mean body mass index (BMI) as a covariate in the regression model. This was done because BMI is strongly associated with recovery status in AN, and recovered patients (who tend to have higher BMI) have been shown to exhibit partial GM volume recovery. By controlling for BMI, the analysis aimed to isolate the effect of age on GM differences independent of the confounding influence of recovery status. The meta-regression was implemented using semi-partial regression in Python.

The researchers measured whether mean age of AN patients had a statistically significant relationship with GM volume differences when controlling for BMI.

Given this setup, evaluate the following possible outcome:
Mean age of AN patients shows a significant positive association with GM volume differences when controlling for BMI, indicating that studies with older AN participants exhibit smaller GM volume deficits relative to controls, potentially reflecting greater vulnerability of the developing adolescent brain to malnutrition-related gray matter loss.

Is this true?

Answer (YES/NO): YES